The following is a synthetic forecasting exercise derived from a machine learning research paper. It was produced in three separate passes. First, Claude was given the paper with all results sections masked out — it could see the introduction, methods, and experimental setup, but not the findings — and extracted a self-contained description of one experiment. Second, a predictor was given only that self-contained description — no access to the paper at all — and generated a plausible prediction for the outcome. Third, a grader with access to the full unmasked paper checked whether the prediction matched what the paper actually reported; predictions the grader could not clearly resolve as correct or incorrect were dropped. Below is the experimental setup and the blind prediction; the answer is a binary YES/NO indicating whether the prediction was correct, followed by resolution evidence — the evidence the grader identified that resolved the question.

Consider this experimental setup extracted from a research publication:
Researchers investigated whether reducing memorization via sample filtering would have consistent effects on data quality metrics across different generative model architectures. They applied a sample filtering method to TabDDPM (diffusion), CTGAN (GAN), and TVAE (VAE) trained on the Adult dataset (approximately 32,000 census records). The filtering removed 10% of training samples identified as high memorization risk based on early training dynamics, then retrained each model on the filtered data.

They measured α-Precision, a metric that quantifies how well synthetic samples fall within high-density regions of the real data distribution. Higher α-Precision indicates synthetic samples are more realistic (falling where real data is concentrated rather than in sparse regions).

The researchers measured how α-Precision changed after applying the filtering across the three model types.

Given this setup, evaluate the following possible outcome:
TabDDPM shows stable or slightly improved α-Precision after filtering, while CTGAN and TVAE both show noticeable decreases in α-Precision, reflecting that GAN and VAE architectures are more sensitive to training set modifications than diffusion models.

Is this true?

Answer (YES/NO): YES